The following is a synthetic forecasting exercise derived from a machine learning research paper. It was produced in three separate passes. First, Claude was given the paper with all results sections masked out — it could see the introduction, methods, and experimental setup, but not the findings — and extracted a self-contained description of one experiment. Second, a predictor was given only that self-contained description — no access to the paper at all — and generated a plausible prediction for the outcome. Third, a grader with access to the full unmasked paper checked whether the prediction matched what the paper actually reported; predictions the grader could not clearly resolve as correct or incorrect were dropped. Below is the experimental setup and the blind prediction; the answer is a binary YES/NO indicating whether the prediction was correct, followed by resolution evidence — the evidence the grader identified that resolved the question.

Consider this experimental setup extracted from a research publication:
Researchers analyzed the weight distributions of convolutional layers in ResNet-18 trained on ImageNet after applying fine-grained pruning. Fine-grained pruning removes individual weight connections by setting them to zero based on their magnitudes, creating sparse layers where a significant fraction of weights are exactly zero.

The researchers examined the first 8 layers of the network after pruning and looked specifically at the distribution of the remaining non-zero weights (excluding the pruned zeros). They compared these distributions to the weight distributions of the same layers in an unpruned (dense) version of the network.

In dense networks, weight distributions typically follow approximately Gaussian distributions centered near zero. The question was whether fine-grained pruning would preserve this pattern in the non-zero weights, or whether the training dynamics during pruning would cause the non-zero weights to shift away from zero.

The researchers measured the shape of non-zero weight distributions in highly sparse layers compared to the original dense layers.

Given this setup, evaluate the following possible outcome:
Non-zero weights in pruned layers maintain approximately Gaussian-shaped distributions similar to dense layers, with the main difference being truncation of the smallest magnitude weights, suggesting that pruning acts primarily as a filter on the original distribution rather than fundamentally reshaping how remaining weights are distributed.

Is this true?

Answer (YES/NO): NO